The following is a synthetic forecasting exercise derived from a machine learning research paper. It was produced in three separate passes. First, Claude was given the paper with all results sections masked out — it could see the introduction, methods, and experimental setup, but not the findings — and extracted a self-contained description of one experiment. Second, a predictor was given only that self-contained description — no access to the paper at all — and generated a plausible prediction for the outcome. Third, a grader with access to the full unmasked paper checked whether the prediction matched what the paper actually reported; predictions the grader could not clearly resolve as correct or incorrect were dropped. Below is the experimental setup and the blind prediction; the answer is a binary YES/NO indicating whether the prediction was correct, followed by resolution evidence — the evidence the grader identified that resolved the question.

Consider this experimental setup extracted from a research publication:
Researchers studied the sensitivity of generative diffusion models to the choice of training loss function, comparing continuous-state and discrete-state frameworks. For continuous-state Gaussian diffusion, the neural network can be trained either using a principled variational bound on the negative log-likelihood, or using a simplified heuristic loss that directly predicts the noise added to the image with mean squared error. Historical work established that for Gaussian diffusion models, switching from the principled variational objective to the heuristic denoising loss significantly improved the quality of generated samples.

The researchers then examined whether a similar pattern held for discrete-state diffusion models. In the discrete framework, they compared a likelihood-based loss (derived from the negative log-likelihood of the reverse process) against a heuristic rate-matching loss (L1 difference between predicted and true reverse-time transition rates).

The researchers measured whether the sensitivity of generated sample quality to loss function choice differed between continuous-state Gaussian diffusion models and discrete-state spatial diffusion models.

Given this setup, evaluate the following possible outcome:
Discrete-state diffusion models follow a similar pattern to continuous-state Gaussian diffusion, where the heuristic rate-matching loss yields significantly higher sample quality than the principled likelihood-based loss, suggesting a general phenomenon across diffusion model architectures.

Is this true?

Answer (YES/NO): NO